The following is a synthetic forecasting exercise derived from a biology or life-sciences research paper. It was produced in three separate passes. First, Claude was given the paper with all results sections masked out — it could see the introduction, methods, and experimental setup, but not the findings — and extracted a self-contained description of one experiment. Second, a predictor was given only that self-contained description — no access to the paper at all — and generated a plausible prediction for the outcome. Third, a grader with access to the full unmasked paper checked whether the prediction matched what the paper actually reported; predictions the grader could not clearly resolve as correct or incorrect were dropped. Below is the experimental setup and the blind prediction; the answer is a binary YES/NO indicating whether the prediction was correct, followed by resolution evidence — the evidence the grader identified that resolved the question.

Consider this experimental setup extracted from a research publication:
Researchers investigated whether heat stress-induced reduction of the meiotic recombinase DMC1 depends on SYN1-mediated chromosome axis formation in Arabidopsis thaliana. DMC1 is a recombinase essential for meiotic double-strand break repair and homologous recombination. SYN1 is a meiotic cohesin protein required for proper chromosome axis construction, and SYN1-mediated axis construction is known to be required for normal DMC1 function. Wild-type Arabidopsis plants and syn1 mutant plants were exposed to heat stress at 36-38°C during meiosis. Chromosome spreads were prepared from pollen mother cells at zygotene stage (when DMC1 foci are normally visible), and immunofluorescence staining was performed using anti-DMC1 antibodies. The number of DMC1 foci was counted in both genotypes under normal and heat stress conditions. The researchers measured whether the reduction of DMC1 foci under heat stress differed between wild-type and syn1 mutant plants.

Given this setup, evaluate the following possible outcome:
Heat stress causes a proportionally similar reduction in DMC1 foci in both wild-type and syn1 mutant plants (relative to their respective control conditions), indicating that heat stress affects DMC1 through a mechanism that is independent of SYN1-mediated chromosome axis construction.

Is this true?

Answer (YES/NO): NO